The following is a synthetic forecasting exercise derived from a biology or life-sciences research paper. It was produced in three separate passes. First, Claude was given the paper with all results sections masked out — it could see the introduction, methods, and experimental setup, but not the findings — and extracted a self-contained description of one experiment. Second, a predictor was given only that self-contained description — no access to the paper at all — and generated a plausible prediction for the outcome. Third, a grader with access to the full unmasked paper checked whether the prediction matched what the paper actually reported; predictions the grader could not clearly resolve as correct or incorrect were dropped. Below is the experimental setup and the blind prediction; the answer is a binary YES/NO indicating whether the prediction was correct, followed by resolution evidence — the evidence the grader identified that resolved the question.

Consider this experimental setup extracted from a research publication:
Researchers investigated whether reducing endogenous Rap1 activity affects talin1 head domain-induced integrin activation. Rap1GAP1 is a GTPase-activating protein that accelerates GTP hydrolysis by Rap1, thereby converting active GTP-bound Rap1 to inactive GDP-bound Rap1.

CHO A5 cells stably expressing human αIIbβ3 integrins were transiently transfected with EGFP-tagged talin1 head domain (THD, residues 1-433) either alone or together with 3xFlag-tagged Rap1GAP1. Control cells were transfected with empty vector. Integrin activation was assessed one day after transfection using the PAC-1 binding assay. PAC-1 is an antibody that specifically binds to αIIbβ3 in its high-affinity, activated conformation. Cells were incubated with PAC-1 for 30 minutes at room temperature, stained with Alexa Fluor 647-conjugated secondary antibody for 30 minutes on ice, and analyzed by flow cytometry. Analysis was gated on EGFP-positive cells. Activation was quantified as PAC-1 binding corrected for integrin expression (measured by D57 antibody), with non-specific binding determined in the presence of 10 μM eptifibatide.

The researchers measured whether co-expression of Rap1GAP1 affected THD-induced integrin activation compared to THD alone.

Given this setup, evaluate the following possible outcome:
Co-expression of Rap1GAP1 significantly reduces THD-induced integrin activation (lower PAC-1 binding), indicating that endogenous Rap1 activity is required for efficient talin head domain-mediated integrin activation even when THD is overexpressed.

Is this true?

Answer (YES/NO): YES